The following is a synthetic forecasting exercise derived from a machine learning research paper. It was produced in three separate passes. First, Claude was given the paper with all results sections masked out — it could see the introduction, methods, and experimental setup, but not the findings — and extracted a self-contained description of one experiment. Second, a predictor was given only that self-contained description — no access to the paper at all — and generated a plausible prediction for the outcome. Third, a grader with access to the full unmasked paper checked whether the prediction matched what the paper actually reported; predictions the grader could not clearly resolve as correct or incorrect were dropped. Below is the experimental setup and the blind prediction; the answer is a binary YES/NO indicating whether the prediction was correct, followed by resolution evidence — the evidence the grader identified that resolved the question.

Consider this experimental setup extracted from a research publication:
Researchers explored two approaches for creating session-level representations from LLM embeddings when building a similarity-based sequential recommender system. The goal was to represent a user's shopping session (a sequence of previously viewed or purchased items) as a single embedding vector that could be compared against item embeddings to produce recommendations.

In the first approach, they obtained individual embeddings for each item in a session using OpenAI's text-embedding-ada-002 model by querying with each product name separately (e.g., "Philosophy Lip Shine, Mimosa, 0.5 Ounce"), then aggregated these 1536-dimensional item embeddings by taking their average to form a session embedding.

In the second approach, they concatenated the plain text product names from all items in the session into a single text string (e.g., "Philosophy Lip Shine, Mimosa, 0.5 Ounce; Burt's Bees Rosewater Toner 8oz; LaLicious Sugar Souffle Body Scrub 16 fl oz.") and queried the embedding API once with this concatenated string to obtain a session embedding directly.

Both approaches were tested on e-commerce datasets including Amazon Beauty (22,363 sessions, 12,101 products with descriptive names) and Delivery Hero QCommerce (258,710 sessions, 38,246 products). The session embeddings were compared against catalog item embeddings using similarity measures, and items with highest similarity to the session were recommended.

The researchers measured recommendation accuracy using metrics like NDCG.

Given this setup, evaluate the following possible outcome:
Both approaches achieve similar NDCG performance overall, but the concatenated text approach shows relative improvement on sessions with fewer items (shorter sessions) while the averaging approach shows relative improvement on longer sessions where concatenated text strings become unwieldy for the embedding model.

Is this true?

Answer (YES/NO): NO